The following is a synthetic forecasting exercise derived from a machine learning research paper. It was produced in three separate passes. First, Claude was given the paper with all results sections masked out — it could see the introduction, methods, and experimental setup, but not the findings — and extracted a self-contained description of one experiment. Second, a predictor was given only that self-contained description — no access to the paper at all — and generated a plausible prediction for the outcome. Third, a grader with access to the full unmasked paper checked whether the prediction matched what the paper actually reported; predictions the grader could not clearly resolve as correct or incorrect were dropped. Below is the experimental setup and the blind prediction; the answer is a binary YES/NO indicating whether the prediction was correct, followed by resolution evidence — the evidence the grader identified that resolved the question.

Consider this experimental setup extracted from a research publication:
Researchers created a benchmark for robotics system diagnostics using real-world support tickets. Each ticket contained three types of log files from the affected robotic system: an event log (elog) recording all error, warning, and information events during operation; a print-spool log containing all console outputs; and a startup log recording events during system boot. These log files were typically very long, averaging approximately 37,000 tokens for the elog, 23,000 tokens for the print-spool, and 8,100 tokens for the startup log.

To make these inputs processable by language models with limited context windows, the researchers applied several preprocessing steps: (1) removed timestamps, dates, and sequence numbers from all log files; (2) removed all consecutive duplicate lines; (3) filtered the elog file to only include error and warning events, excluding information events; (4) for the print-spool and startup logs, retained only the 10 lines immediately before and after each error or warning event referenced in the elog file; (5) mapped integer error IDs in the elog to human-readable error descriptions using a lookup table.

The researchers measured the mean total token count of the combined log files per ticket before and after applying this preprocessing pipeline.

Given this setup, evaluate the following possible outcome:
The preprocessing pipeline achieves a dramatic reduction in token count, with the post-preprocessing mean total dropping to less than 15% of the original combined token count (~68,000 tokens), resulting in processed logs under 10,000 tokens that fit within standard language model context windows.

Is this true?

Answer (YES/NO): NO